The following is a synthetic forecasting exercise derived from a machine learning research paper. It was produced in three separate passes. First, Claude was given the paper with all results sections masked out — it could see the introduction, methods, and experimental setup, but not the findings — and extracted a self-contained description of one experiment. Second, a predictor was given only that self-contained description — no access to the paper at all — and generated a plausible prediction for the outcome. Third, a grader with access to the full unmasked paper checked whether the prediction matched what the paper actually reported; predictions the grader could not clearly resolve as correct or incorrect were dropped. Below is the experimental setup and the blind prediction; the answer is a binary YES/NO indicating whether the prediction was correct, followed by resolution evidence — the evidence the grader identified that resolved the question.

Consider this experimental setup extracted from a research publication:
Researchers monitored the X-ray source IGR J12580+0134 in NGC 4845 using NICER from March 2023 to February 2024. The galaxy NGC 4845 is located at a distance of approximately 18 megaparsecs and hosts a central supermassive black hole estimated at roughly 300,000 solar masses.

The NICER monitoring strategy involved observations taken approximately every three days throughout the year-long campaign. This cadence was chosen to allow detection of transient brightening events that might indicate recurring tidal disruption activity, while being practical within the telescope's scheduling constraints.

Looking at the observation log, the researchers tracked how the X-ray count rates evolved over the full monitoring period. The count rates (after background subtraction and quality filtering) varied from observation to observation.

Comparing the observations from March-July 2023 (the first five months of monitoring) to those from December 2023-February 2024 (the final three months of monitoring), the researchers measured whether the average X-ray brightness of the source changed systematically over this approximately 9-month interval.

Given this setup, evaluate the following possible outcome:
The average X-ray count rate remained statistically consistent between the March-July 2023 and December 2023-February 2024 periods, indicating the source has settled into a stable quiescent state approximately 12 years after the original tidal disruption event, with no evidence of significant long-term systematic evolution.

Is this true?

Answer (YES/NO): NO